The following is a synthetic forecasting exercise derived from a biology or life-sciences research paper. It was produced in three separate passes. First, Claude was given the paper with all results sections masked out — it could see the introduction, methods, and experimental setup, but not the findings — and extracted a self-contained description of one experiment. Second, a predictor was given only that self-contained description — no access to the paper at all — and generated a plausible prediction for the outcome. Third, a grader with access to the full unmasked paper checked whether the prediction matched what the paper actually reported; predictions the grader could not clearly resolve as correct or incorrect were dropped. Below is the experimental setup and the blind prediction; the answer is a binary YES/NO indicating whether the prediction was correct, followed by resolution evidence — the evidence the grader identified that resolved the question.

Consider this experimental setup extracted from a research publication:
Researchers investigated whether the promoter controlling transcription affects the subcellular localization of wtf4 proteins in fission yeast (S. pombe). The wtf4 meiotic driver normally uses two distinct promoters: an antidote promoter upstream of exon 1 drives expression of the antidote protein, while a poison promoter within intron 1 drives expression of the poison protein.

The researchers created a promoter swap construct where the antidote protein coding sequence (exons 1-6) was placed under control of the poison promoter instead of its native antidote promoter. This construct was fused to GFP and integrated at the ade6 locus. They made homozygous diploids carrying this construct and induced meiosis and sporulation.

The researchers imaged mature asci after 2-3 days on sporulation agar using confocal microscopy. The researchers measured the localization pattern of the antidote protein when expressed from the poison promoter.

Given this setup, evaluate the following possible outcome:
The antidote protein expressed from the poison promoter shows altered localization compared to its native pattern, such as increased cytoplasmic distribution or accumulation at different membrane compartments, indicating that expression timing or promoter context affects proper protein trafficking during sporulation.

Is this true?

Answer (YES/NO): YES